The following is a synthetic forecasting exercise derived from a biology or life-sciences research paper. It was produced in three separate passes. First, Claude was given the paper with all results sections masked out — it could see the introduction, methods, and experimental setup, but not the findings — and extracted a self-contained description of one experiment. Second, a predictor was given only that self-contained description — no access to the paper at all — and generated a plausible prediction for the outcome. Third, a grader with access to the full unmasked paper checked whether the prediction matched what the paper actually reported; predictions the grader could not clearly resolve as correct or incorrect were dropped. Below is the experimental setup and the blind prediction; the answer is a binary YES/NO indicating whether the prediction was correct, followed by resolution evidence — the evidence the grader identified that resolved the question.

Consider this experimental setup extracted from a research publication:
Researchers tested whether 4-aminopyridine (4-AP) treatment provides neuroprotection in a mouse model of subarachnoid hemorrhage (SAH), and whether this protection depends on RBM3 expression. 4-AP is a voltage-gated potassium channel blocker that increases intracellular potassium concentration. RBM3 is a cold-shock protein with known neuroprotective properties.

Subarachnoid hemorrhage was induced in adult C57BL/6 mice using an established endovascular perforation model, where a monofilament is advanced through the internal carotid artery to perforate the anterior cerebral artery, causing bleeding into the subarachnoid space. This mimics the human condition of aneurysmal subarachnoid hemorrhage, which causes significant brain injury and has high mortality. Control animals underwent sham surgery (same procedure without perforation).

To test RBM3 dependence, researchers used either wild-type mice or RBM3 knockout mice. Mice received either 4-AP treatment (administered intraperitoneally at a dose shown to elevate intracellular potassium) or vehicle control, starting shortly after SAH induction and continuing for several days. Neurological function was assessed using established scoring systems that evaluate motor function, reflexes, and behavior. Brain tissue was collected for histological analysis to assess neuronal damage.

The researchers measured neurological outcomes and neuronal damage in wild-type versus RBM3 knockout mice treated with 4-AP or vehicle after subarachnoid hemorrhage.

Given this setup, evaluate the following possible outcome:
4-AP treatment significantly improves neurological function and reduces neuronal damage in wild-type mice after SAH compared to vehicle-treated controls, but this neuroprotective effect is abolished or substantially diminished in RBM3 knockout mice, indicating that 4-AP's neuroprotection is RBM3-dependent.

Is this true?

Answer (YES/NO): YES